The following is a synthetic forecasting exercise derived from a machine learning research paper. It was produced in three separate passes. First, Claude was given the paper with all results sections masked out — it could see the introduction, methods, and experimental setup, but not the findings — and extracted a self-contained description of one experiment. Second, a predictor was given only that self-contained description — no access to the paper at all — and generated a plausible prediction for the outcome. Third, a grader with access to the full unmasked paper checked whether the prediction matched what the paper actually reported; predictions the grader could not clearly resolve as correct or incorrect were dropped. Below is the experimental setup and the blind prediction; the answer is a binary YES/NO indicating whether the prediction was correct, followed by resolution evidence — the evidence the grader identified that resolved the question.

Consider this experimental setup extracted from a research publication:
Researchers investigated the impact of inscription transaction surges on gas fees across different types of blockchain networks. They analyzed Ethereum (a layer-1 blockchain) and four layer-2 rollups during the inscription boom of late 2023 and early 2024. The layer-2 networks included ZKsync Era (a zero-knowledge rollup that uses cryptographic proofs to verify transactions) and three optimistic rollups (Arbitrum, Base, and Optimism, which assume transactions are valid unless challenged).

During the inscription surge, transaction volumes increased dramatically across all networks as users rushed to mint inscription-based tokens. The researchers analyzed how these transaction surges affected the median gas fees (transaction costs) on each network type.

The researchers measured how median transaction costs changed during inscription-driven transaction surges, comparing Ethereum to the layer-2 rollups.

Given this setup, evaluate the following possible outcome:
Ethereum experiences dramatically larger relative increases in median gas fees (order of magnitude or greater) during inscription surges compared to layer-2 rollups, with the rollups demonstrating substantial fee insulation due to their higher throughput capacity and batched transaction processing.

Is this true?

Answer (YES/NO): YES